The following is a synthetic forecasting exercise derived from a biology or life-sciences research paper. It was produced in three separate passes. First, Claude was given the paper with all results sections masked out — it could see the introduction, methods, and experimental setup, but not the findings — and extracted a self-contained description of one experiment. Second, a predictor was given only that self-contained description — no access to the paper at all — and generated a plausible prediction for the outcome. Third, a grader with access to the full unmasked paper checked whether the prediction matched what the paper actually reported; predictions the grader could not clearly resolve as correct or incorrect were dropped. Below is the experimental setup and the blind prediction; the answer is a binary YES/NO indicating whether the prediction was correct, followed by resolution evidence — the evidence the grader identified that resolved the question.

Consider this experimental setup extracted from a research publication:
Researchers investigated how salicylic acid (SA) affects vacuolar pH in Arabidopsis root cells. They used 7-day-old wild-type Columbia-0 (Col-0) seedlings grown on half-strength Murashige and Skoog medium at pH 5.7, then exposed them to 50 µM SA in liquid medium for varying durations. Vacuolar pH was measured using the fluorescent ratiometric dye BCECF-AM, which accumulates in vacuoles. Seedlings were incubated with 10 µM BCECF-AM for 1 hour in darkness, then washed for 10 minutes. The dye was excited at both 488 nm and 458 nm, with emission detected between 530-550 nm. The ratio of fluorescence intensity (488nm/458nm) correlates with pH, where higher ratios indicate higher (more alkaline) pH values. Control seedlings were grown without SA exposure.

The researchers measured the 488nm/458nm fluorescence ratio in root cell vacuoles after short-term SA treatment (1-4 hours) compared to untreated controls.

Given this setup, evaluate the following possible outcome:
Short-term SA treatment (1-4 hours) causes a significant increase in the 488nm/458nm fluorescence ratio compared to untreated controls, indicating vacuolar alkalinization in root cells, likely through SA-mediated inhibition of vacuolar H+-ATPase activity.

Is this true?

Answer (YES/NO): YES